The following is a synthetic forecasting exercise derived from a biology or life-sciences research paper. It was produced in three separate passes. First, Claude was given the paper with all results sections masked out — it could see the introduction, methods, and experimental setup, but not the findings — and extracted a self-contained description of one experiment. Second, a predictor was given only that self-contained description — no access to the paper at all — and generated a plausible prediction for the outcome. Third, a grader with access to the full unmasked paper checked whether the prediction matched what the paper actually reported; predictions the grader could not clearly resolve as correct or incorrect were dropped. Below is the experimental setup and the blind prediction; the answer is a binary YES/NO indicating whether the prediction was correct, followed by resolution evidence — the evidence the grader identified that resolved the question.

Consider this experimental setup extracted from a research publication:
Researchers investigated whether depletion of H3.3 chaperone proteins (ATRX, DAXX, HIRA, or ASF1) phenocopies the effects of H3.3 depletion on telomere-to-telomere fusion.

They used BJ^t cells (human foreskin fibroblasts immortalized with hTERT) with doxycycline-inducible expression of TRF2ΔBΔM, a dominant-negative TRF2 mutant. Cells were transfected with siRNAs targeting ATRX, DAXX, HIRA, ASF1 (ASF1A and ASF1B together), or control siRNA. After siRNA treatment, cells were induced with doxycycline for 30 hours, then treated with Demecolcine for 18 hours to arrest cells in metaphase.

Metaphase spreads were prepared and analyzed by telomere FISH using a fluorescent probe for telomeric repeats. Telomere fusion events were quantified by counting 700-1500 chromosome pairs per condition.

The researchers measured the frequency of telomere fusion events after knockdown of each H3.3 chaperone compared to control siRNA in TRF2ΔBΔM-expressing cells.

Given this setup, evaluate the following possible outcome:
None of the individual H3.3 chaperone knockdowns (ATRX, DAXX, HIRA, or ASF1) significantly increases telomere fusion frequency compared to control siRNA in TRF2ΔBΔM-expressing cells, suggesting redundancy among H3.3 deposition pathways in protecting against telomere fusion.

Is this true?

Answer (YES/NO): NO